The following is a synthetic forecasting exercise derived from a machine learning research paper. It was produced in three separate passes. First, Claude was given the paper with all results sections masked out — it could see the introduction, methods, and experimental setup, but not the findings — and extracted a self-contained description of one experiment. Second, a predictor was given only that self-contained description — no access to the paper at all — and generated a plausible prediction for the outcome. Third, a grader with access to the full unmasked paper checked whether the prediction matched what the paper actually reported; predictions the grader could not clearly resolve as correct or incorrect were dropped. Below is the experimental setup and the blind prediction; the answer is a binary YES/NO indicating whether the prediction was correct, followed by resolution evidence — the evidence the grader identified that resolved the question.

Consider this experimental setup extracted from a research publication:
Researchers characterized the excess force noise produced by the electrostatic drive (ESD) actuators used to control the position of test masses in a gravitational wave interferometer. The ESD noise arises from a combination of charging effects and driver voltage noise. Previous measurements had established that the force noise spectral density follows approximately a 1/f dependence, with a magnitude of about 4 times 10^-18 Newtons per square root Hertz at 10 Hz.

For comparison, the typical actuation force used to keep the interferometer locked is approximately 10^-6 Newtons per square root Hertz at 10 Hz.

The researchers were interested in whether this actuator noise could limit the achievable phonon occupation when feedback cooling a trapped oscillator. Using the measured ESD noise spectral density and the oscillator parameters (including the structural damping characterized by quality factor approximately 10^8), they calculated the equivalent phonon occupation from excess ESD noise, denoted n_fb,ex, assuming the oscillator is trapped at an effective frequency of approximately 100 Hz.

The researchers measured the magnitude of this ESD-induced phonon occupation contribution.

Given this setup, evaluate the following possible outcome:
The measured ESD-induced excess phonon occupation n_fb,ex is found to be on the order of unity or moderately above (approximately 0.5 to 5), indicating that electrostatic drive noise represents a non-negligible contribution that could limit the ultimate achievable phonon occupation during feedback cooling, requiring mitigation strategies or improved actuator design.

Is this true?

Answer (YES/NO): NO